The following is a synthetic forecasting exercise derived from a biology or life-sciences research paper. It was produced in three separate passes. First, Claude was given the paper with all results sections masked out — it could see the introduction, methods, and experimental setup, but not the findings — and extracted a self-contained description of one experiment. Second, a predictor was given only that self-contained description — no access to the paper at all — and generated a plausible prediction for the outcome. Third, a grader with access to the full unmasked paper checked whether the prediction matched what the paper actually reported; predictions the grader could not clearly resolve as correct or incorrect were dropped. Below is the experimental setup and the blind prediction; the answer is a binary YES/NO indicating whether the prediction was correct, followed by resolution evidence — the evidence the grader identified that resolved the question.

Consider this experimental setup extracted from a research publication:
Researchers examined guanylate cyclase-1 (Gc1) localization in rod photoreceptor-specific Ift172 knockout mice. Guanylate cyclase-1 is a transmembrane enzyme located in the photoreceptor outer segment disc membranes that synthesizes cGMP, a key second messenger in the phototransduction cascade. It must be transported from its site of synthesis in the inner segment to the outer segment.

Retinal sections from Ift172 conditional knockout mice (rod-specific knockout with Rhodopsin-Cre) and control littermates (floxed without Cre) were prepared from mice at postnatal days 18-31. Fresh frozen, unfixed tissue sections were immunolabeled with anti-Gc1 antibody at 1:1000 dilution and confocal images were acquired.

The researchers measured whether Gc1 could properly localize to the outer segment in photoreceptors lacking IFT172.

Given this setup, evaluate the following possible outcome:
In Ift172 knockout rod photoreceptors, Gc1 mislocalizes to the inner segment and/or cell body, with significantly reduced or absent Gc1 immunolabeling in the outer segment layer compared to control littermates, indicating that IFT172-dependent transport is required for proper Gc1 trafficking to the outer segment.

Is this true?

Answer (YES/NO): NO